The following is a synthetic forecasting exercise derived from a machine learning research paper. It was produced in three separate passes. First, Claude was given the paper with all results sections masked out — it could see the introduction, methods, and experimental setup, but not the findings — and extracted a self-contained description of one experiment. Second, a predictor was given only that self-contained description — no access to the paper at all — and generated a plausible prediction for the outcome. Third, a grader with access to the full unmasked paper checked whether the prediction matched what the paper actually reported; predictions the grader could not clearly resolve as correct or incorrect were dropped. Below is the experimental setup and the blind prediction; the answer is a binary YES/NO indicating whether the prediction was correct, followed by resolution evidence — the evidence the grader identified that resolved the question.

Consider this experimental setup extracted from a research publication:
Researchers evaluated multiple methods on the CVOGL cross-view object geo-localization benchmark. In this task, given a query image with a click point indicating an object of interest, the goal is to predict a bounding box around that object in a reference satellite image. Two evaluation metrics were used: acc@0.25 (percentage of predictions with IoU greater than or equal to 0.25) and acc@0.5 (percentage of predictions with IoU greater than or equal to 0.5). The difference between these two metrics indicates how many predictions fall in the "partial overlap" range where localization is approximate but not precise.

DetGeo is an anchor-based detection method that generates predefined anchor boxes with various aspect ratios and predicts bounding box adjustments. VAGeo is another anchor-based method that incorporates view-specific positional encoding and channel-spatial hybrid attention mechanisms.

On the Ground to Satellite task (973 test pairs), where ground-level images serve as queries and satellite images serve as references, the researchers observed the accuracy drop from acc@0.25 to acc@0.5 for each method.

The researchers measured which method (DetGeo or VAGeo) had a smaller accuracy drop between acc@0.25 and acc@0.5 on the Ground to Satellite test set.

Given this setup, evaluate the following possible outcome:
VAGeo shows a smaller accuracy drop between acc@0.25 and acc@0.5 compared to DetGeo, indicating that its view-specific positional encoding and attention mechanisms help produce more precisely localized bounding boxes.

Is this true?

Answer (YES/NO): NO